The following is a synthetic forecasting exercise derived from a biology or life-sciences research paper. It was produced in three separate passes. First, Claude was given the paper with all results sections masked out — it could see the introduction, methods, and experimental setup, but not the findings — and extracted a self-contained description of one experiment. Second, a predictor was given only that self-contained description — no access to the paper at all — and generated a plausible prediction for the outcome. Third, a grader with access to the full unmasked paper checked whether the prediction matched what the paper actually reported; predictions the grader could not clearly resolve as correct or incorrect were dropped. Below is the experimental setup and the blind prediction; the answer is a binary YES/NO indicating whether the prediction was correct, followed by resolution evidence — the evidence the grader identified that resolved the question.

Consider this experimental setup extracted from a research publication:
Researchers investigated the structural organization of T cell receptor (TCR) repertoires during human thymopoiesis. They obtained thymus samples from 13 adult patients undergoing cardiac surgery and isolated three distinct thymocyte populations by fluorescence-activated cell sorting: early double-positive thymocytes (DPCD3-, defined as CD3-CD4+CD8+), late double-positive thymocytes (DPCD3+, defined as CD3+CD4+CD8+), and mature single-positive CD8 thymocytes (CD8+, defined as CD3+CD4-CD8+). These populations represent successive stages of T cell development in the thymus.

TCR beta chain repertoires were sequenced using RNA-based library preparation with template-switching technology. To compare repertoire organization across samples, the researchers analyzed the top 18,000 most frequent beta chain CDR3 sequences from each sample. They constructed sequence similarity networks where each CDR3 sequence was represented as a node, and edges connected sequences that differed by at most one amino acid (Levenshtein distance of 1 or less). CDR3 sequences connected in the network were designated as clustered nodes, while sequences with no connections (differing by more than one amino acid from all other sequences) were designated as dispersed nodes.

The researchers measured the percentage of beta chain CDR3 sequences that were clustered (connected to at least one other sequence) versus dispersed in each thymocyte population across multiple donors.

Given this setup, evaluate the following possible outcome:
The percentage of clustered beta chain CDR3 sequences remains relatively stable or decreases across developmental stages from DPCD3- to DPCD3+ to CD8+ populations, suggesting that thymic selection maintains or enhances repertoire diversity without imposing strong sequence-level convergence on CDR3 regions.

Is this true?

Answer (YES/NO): NO